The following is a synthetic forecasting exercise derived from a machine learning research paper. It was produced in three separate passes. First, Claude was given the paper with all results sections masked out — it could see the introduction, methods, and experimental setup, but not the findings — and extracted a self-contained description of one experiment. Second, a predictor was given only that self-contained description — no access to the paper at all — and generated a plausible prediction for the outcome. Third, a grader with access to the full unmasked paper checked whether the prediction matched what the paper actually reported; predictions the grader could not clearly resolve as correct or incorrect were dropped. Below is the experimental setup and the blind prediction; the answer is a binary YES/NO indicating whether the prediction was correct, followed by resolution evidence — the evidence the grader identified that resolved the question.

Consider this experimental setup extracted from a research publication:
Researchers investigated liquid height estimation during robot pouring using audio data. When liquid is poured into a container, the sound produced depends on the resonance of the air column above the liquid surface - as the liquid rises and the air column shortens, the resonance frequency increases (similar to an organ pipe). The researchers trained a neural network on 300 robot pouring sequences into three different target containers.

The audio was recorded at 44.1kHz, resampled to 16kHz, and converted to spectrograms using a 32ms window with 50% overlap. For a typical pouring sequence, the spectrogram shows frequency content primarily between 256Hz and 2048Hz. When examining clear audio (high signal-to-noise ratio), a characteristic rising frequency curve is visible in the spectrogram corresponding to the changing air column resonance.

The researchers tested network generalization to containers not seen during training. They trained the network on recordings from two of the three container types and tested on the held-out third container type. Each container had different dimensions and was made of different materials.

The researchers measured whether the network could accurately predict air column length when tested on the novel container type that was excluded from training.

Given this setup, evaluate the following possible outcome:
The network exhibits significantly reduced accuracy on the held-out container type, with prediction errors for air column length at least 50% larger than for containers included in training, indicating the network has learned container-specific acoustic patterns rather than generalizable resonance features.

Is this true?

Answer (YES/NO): NO